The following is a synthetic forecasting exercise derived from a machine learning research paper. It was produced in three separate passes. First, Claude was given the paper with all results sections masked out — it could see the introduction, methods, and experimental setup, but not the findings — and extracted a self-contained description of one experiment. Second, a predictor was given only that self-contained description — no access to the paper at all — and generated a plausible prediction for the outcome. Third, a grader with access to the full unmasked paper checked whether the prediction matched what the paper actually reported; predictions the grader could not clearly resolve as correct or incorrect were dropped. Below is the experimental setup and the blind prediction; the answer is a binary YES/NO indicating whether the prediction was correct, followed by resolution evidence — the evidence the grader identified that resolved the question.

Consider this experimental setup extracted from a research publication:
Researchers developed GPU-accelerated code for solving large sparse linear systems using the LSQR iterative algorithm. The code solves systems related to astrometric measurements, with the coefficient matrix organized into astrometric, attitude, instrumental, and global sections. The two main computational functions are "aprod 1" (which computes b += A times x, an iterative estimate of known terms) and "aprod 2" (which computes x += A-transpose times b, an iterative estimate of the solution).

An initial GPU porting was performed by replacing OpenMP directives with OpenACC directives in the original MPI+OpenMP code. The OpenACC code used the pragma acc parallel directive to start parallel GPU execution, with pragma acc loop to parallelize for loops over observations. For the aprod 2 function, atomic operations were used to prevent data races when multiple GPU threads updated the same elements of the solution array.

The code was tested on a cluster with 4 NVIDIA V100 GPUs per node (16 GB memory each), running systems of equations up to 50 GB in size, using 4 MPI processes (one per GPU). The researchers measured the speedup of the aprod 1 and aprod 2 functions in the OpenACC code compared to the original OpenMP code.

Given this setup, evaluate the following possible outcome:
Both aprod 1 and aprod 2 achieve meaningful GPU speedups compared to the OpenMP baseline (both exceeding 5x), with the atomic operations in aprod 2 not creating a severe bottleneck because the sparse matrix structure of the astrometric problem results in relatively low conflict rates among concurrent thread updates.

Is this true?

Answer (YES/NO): NO